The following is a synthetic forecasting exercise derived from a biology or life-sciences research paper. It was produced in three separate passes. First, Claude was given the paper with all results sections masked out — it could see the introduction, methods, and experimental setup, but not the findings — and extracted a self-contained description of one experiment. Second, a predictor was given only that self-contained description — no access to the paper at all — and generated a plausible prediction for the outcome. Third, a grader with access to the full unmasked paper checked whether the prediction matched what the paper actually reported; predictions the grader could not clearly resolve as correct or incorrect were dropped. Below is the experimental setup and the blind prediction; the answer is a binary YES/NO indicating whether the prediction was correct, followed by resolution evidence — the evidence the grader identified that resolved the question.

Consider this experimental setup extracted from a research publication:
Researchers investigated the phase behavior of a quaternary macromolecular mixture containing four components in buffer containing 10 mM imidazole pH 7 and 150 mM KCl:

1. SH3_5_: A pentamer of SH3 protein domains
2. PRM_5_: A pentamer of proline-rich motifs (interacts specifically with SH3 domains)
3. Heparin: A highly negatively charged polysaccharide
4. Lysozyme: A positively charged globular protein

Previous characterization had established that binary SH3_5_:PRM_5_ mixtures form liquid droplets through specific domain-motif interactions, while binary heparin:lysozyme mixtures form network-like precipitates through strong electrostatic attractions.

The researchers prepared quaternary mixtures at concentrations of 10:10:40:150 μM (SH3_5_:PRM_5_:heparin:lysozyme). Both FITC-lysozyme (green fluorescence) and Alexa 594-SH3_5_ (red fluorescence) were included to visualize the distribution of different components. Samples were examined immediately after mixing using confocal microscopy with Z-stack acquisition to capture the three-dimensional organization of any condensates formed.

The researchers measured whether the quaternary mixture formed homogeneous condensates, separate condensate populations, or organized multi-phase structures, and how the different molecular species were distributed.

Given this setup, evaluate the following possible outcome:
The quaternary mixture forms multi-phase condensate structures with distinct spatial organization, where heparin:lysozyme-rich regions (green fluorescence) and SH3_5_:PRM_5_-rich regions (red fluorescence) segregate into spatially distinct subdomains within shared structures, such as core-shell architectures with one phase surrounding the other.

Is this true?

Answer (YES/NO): NO